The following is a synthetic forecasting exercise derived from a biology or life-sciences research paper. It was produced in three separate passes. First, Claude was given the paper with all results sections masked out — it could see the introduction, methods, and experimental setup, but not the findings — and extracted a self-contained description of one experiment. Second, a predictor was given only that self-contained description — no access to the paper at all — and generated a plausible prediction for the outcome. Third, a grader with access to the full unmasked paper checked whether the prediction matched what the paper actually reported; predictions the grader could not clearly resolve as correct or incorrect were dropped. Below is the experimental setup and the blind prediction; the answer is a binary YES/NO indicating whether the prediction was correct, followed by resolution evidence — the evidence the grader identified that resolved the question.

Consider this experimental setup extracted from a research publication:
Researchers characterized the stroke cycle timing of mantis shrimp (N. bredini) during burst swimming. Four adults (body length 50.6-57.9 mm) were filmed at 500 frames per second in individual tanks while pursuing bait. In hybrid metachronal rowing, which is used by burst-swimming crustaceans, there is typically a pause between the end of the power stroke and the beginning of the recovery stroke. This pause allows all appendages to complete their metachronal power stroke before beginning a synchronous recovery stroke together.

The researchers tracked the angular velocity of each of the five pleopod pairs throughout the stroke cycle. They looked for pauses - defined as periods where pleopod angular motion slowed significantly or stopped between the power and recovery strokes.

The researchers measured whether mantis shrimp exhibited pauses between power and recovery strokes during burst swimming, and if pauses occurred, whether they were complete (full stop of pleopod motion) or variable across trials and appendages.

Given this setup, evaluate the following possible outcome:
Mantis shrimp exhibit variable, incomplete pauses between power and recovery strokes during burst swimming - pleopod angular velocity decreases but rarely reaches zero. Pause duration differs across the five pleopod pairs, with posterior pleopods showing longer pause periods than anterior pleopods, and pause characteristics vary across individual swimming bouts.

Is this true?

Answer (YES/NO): NO